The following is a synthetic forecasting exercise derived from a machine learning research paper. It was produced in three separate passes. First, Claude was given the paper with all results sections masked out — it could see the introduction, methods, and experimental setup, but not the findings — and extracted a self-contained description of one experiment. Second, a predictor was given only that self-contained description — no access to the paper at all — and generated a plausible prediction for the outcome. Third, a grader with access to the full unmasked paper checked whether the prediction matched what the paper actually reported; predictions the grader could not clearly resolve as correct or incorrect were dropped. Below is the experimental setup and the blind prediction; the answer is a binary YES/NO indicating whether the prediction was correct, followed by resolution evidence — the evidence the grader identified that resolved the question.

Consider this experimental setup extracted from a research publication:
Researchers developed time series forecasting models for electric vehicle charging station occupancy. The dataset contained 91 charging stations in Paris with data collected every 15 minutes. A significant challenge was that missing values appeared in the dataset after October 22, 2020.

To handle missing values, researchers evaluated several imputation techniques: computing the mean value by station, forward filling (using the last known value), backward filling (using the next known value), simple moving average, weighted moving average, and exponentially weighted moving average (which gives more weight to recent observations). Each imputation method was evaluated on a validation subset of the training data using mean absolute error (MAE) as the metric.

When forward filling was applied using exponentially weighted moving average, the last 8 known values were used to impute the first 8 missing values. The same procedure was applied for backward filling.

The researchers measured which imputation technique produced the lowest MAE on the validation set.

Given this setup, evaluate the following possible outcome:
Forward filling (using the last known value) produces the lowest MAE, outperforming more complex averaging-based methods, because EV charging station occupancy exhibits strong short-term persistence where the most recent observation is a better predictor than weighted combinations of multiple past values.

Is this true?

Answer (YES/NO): NO